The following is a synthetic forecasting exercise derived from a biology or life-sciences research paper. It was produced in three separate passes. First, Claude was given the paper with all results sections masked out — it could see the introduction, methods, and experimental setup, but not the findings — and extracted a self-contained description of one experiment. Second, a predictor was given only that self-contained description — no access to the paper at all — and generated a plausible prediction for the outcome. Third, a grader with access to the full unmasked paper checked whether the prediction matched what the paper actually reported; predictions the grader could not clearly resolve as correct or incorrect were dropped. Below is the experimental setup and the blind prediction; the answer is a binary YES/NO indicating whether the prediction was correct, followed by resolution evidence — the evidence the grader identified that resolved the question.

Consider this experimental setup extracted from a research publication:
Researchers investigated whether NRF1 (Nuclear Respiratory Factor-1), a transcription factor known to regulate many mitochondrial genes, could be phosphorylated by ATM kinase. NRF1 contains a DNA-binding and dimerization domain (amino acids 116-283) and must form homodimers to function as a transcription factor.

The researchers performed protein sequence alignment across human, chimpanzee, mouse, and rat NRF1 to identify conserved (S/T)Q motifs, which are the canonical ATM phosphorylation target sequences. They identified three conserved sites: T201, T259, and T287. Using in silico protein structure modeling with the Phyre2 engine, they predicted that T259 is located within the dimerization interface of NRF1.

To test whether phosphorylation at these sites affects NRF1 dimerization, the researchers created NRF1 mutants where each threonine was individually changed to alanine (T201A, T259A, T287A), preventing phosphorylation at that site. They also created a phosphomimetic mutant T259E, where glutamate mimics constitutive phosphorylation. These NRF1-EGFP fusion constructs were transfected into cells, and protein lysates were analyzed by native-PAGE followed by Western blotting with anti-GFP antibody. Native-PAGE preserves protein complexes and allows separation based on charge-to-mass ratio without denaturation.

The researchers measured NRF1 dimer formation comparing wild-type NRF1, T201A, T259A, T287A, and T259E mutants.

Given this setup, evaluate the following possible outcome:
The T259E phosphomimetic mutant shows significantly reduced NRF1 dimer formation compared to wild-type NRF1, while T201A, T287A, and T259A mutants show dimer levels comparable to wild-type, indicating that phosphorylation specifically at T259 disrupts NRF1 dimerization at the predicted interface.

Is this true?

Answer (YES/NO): NO